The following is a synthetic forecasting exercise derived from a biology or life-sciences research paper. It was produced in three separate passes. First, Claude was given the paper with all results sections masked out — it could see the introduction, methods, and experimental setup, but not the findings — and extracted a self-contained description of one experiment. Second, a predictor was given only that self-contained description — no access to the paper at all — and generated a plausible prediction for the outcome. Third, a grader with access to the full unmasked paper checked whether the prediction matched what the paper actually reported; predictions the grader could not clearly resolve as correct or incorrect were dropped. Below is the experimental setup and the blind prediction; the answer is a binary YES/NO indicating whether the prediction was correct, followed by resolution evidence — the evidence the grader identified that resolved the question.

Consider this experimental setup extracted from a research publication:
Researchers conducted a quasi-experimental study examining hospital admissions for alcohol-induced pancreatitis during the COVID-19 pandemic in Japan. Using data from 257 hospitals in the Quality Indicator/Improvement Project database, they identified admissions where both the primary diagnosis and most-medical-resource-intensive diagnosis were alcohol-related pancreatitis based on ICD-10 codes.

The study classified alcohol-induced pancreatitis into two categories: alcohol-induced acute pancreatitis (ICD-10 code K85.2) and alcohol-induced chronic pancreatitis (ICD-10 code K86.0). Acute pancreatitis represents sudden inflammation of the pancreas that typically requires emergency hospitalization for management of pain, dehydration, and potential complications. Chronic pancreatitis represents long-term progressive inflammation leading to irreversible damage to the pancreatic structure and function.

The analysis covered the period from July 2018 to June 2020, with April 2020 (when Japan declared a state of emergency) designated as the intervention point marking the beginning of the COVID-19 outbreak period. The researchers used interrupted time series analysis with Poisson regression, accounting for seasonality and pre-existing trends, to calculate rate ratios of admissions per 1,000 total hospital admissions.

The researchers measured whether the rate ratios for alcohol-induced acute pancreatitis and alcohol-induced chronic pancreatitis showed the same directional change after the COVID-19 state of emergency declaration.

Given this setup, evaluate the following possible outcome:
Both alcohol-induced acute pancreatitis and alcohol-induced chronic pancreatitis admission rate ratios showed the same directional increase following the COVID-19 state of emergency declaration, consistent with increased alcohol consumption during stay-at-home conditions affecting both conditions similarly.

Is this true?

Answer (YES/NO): NO